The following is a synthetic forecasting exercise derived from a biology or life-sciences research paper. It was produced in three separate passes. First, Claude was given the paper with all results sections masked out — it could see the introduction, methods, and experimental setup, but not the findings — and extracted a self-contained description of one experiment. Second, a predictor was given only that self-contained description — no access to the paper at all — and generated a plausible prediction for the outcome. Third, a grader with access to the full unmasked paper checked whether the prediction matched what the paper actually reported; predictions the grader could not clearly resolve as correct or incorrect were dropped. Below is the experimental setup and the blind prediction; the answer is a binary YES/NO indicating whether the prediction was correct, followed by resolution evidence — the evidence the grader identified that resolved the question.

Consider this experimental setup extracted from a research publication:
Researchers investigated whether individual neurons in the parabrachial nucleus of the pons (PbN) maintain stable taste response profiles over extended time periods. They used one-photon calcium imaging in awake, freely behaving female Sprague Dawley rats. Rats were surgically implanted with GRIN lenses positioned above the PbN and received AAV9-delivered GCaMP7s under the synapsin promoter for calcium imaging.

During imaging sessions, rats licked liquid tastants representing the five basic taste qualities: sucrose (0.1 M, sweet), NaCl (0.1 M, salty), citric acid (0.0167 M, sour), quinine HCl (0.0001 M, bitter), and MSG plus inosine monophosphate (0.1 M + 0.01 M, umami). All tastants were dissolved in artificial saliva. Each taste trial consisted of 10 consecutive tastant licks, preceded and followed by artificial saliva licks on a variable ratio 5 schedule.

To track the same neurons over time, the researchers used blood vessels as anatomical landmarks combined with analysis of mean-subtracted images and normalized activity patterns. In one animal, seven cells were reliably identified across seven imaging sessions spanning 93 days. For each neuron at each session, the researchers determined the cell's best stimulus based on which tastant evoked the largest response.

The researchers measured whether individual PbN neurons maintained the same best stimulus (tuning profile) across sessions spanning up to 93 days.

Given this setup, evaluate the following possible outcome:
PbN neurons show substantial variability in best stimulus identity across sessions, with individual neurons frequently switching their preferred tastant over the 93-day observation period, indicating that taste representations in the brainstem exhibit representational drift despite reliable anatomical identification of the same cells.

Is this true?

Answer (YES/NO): YES